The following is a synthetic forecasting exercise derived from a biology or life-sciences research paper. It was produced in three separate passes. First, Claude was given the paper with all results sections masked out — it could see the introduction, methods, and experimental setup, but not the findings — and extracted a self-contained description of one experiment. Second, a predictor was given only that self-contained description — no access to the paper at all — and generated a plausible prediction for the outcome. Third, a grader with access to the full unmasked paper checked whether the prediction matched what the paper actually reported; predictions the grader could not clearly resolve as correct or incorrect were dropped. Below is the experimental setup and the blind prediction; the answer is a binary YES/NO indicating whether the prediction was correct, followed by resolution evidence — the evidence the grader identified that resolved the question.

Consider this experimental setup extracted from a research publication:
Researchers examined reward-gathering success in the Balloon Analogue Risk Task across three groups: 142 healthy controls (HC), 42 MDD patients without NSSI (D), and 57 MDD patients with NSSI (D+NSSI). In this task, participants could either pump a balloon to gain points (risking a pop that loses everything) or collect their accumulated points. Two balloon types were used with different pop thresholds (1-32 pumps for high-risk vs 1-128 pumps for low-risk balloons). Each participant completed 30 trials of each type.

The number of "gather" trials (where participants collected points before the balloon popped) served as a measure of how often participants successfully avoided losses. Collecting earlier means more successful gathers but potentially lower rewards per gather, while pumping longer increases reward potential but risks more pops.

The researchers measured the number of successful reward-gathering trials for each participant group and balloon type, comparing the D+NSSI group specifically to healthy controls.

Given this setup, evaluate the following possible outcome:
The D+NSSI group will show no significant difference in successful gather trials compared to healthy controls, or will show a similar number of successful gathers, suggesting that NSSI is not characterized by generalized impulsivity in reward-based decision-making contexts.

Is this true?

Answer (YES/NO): NO